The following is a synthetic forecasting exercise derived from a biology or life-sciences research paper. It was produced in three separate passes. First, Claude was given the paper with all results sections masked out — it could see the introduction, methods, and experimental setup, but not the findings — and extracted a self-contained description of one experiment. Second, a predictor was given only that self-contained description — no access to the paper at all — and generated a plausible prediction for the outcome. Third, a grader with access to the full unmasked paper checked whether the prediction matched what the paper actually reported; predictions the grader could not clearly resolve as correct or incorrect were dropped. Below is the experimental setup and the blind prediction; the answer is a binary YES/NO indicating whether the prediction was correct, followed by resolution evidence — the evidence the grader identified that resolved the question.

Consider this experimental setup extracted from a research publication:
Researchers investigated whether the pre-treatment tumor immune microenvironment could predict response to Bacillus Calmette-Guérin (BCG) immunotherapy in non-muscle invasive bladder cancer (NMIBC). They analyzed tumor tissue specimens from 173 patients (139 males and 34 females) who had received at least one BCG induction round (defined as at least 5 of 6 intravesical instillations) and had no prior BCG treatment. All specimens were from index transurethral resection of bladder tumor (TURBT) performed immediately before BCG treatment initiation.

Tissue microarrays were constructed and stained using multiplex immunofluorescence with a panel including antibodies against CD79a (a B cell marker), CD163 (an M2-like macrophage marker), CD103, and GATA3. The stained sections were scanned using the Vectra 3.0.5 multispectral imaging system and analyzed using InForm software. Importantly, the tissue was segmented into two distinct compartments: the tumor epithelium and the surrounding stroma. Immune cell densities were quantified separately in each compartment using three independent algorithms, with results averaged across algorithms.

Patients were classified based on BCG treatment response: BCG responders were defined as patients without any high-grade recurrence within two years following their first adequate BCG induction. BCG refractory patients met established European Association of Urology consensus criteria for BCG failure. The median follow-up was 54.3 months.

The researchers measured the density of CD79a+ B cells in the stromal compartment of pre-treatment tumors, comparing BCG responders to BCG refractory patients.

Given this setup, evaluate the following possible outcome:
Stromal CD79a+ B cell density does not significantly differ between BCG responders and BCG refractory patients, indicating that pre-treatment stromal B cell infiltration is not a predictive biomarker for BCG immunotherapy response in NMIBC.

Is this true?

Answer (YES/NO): NO